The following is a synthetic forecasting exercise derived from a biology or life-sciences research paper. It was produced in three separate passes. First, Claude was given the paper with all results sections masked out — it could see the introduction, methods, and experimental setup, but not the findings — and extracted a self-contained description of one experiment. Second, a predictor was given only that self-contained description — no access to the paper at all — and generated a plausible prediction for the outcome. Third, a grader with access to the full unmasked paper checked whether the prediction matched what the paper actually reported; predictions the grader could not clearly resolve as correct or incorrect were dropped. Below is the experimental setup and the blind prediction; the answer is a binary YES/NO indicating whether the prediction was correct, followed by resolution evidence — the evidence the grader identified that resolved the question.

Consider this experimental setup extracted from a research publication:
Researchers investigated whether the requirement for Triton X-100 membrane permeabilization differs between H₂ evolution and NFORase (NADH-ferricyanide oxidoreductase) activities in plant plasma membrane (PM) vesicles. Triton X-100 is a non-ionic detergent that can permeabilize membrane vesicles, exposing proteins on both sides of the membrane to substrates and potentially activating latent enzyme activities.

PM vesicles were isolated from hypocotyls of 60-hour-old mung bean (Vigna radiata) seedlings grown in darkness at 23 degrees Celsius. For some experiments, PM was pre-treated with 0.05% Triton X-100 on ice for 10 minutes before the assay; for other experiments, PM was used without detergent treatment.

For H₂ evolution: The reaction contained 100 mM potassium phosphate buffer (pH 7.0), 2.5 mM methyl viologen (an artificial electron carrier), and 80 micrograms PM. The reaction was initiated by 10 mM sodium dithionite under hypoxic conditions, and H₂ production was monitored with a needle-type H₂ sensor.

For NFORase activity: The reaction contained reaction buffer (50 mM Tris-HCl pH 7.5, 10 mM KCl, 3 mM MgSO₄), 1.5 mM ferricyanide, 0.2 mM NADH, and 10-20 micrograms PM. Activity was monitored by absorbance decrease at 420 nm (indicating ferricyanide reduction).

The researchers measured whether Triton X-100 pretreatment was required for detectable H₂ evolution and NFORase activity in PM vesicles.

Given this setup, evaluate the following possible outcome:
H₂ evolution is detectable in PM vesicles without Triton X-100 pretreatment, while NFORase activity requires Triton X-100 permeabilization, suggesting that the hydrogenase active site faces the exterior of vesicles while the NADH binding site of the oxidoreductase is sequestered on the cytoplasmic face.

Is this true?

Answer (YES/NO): NO